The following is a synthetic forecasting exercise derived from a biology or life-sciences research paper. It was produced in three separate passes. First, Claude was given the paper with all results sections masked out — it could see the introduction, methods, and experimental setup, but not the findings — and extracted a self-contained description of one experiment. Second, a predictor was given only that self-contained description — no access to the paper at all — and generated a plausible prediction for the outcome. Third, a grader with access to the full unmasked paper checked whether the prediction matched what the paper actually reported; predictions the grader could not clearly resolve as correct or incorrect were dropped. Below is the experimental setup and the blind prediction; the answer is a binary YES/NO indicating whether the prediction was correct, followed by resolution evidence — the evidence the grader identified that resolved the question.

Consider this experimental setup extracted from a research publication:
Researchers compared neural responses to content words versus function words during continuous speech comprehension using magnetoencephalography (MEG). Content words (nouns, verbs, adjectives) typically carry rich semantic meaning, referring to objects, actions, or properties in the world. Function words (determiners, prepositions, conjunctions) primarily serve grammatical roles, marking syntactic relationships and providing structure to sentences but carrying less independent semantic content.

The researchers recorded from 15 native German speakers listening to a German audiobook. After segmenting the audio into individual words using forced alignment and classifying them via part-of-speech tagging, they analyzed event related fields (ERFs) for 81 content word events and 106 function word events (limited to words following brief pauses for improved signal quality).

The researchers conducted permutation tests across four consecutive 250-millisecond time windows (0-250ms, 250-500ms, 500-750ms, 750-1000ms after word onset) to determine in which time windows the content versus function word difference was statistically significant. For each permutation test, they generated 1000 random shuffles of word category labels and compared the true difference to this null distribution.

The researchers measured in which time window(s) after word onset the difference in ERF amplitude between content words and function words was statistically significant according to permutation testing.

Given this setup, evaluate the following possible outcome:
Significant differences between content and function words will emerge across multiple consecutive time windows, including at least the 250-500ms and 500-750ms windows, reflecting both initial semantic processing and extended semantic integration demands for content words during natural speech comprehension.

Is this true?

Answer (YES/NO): NO